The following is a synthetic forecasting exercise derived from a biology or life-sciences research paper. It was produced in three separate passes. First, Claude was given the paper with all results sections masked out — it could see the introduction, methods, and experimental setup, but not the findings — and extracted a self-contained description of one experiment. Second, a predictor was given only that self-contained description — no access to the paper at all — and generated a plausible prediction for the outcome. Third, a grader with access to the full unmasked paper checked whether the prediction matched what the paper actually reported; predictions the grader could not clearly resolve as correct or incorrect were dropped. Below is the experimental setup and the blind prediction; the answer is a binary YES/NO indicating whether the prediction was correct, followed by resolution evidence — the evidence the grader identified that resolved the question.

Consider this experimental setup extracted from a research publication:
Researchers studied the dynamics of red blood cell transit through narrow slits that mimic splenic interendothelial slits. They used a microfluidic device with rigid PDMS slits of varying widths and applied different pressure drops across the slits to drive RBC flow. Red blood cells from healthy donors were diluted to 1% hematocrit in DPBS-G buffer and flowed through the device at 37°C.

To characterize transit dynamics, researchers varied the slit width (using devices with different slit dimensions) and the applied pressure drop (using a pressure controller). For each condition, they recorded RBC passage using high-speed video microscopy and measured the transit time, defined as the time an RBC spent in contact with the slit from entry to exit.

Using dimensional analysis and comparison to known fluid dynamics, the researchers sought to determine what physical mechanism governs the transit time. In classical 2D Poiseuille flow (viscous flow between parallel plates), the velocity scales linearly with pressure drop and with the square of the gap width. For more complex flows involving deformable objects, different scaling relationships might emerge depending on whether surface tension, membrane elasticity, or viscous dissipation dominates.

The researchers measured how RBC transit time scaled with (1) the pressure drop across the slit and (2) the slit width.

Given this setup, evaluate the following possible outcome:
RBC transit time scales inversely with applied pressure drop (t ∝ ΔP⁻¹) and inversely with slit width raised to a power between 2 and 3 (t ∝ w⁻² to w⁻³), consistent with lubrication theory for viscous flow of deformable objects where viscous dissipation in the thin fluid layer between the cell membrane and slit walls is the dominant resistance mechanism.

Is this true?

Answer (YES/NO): NO